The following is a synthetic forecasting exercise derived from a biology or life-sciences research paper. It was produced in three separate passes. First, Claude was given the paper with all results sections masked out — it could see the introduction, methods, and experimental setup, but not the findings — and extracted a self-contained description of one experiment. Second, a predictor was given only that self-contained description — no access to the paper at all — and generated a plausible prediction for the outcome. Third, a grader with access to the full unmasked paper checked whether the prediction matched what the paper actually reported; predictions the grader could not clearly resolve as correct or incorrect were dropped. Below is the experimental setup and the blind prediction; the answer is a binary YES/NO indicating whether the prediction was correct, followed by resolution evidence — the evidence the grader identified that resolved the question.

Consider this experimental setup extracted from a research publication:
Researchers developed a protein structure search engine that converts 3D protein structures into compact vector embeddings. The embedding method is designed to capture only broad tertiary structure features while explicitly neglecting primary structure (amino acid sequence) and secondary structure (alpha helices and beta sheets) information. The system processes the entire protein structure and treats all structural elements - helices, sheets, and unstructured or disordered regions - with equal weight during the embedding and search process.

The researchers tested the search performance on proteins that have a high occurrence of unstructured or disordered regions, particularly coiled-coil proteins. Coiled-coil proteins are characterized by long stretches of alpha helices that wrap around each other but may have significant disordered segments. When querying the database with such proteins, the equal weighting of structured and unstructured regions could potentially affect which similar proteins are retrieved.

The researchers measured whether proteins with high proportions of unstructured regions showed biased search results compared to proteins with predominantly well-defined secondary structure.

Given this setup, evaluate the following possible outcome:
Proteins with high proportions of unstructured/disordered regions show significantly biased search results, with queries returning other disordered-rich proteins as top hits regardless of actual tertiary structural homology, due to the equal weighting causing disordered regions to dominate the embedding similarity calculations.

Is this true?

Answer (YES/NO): NO